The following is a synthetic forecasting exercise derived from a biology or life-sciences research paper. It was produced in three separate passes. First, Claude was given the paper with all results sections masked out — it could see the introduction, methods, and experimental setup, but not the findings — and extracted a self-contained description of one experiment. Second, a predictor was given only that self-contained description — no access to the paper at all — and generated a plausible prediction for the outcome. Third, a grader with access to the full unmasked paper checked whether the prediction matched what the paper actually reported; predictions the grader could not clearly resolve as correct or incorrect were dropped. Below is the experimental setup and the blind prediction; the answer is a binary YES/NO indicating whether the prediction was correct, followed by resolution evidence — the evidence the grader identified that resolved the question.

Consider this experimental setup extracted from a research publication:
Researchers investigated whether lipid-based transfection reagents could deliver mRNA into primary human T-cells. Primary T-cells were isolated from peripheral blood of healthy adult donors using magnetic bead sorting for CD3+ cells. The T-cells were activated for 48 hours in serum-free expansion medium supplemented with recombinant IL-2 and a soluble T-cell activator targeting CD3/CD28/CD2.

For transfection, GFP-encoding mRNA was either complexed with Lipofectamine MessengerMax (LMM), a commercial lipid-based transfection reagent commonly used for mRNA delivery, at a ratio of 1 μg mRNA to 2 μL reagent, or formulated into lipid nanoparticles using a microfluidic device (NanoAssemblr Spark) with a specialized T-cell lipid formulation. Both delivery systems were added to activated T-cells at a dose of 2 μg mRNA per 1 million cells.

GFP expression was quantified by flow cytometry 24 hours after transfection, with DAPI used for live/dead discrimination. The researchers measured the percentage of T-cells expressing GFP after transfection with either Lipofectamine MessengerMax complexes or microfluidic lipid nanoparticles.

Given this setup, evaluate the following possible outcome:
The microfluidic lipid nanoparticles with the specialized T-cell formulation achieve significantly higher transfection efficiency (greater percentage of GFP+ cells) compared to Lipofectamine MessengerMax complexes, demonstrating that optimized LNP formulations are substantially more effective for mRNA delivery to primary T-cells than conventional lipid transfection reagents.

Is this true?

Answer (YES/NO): YES